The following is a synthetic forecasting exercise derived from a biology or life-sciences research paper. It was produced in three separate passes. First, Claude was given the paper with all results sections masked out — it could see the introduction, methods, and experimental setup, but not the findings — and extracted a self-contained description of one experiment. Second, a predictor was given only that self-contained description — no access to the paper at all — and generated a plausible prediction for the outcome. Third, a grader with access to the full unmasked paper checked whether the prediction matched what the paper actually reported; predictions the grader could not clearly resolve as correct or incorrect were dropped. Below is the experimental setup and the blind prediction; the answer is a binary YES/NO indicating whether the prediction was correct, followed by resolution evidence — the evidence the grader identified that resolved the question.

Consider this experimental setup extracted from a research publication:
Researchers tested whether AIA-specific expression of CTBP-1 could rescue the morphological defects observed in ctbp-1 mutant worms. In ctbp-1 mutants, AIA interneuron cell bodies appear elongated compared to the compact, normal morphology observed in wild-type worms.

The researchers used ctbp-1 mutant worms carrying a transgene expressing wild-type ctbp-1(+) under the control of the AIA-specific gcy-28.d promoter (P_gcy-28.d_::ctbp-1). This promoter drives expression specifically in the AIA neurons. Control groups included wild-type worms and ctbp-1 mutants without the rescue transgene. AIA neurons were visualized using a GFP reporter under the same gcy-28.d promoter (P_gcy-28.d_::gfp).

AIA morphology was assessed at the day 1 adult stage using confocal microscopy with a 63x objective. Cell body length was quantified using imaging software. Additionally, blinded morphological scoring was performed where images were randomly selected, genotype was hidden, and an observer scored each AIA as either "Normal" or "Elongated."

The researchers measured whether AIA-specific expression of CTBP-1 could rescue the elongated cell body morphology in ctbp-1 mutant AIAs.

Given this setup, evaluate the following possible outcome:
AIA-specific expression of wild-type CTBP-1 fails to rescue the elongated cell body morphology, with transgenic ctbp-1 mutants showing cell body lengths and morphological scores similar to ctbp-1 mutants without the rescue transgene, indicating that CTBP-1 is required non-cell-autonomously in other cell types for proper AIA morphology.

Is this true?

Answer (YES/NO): NO